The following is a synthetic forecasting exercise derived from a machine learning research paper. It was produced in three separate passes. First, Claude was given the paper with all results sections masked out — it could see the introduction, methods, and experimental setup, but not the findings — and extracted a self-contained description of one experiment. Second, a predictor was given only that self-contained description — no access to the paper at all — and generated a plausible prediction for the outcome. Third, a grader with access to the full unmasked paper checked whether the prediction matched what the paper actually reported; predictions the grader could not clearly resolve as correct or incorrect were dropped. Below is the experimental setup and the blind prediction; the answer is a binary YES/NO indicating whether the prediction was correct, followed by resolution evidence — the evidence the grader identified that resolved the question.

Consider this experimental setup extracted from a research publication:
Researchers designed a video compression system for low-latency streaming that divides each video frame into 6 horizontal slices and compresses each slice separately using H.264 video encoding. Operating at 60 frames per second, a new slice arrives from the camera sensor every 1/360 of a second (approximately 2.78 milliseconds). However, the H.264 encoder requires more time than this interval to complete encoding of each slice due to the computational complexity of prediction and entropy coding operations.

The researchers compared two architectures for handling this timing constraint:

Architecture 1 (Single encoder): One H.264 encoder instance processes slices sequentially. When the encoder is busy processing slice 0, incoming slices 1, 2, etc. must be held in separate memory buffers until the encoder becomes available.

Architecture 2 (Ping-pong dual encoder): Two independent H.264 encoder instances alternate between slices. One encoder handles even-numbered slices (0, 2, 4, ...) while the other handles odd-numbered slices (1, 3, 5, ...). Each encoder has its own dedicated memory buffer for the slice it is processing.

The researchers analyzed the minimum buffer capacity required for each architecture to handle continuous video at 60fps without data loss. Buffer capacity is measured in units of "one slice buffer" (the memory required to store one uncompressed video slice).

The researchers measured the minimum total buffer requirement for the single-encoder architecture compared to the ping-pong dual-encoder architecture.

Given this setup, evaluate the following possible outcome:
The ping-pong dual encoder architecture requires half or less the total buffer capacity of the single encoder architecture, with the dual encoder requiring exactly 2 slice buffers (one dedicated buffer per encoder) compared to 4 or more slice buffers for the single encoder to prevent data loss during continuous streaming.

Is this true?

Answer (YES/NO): NO